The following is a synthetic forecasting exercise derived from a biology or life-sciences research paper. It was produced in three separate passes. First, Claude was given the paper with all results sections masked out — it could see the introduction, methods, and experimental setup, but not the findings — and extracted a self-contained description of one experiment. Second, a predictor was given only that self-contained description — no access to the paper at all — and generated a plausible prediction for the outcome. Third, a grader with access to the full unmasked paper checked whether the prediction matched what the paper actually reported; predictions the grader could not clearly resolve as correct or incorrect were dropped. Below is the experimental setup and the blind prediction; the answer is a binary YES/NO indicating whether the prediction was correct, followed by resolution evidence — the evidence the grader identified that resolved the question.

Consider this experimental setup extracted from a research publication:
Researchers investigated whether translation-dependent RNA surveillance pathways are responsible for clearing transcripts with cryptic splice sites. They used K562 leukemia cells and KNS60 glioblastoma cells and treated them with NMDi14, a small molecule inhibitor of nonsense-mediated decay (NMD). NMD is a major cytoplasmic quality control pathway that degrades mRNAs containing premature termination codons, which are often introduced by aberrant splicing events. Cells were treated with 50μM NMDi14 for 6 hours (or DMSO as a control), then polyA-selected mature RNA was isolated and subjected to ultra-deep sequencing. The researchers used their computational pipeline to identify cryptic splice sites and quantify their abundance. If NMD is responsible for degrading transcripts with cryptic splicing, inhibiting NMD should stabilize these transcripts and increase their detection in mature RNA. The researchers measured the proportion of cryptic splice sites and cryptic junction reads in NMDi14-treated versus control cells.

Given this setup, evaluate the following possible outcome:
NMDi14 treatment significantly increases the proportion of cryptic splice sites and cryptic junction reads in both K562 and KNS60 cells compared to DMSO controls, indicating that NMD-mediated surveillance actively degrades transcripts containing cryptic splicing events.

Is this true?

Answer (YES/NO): NO